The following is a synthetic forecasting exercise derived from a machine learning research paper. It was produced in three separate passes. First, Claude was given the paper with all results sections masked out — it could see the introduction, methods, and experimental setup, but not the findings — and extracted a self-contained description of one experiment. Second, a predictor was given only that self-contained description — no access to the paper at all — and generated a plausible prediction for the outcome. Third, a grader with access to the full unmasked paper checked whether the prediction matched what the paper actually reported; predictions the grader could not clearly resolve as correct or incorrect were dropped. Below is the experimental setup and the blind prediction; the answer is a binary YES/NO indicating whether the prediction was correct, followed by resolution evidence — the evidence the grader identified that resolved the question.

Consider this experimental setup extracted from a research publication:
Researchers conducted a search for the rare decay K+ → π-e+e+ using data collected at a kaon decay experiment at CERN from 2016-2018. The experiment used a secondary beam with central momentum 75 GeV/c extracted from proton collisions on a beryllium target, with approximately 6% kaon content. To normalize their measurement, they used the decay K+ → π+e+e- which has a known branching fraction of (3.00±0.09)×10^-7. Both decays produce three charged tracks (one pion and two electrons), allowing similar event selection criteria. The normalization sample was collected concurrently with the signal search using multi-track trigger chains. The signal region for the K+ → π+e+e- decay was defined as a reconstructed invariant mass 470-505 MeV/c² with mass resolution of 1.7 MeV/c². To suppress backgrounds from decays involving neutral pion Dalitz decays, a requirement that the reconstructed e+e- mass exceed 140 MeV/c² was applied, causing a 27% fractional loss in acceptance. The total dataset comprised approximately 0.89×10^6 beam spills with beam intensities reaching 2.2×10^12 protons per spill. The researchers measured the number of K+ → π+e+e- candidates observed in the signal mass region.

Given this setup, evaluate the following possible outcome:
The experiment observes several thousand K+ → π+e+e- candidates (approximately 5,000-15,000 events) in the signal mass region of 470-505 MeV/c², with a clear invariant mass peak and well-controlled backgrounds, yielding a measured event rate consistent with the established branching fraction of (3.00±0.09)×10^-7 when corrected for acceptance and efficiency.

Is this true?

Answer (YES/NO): YES